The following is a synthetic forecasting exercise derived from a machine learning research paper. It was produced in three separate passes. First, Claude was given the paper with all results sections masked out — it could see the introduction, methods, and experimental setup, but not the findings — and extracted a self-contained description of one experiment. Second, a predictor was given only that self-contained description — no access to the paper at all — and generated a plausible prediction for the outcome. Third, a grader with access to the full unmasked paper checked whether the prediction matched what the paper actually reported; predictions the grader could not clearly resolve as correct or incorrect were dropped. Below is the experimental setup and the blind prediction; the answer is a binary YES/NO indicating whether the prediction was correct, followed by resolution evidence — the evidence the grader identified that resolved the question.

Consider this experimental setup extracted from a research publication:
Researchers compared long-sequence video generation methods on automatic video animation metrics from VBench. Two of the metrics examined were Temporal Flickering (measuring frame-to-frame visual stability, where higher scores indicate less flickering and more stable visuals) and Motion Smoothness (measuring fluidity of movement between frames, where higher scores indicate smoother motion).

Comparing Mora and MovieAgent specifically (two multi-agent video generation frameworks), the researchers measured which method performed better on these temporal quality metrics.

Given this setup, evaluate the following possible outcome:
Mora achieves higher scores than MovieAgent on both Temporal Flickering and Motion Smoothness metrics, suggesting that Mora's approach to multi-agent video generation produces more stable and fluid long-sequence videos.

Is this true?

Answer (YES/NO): YES